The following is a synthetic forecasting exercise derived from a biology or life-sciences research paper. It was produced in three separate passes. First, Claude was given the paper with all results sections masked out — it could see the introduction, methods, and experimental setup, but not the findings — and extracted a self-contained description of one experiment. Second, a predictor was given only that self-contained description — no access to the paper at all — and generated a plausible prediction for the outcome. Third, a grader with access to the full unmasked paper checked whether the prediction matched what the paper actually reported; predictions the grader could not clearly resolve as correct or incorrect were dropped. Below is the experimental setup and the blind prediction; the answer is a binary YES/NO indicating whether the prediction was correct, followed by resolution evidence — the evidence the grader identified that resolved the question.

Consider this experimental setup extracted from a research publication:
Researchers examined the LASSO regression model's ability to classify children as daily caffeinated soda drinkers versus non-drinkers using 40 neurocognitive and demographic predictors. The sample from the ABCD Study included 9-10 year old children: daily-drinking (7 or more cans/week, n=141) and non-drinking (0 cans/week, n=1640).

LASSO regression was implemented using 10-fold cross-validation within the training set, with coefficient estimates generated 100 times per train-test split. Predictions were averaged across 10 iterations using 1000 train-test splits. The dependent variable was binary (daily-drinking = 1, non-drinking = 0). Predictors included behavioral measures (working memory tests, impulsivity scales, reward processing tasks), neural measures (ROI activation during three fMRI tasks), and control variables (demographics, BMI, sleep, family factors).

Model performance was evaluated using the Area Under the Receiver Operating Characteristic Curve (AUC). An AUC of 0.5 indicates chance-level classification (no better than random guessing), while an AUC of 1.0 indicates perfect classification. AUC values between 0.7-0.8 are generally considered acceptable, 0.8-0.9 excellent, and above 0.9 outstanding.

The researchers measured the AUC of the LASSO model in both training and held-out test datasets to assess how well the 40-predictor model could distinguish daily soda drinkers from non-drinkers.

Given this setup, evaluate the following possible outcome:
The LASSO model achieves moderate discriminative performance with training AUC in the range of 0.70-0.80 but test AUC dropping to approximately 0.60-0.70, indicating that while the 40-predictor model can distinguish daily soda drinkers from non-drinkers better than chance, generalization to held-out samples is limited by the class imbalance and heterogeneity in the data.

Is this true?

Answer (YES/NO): NO